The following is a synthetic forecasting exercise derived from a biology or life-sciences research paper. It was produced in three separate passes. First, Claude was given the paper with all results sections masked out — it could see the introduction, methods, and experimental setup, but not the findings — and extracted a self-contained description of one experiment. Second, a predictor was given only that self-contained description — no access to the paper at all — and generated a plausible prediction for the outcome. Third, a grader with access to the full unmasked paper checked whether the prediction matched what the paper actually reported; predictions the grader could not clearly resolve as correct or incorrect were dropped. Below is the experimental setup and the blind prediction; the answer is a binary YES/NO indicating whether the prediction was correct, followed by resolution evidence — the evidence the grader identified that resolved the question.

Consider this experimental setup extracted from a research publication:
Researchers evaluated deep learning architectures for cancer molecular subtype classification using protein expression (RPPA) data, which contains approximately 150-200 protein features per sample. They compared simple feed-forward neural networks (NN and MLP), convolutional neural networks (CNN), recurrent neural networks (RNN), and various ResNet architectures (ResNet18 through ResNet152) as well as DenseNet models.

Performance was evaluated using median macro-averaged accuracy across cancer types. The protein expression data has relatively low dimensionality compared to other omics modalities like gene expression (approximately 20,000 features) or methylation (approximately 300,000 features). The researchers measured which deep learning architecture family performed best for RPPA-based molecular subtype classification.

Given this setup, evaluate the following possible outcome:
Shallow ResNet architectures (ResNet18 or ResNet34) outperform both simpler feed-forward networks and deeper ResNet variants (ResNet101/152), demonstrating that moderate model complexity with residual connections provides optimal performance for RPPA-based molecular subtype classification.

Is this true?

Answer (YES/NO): NO